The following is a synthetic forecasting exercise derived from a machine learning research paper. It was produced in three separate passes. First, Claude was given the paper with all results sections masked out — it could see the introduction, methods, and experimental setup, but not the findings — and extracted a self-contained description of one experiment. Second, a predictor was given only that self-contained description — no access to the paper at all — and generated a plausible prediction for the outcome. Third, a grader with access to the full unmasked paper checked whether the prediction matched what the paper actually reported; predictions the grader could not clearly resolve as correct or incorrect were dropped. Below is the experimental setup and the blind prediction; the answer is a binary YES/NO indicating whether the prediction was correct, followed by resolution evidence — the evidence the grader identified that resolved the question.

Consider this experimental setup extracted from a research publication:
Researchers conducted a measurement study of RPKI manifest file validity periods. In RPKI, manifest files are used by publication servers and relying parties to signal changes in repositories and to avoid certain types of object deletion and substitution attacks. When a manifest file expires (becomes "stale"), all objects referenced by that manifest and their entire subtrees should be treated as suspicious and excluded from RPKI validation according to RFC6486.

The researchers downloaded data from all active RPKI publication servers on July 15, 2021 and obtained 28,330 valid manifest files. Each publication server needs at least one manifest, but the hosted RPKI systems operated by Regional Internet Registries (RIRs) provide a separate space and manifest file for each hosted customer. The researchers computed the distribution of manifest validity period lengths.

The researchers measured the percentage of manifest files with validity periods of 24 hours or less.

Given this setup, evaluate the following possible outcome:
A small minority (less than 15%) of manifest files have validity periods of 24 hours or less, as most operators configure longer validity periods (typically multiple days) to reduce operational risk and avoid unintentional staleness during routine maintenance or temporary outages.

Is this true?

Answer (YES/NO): NO